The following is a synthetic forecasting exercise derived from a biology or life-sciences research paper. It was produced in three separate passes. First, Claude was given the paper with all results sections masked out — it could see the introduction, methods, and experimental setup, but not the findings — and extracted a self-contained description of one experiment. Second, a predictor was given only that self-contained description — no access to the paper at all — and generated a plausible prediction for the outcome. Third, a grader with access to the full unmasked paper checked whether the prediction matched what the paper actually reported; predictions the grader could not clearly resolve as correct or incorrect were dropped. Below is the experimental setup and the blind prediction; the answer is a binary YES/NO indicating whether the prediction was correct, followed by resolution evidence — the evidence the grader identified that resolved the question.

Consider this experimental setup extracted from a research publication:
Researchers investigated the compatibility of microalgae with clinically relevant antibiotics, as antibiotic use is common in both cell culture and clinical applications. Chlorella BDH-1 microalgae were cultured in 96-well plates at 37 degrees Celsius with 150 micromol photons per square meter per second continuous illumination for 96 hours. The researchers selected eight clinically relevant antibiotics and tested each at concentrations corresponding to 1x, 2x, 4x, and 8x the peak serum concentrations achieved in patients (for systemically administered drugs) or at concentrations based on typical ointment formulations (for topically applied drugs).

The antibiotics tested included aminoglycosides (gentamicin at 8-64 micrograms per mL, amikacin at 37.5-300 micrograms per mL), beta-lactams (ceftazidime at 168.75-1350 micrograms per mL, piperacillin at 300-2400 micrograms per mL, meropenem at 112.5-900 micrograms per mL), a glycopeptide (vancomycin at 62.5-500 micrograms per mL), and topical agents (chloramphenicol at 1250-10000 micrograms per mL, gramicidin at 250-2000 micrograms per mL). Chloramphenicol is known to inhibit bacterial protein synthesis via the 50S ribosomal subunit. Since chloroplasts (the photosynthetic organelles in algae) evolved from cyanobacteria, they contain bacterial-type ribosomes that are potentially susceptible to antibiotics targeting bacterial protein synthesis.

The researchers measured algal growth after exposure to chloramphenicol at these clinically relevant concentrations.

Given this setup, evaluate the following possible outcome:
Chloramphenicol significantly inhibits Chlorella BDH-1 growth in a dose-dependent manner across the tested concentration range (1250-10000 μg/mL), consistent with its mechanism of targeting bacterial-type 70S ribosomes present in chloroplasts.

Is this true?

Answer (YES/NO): YES